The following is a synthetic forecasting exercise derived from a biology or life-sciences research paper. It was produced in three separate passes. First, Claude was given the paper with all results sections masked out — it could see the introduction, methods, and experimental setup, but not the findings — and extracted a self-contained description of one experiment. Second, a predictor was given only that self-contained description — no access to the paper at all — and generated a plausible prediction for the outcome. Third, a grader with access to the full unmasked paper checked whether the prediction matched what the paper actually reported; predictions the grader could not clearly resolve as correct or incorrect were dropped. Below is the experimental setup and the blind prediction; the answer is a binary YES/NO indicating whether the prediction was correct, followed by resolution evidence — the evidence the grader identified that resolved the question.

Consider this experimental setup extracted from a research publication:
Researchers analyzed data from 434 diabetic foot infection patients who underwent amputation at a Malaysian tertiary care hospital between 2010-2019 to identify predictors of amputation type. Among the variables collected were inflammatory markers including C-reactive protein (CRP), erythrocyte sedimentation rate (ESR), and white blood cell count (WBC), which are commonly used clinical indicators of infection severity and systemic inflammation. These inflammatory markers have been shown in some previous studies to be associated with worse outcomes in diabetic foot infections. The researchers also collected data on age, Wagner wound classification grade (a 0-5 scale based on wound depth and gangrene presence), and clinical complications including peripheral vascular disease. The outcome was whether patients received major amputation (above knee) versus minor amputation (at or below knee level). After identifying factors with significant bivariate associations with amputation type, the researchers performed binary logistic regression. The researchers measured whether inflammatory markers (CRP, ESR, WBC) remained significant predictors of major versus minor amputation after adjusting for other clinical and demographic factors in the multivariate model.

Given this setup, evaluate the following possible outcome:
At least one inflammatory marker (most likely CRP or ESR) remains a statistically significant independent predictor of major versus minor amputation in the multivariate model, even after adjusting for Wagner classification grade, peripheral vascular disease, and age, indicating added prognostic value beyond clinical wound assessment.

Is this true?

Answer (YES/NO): NO